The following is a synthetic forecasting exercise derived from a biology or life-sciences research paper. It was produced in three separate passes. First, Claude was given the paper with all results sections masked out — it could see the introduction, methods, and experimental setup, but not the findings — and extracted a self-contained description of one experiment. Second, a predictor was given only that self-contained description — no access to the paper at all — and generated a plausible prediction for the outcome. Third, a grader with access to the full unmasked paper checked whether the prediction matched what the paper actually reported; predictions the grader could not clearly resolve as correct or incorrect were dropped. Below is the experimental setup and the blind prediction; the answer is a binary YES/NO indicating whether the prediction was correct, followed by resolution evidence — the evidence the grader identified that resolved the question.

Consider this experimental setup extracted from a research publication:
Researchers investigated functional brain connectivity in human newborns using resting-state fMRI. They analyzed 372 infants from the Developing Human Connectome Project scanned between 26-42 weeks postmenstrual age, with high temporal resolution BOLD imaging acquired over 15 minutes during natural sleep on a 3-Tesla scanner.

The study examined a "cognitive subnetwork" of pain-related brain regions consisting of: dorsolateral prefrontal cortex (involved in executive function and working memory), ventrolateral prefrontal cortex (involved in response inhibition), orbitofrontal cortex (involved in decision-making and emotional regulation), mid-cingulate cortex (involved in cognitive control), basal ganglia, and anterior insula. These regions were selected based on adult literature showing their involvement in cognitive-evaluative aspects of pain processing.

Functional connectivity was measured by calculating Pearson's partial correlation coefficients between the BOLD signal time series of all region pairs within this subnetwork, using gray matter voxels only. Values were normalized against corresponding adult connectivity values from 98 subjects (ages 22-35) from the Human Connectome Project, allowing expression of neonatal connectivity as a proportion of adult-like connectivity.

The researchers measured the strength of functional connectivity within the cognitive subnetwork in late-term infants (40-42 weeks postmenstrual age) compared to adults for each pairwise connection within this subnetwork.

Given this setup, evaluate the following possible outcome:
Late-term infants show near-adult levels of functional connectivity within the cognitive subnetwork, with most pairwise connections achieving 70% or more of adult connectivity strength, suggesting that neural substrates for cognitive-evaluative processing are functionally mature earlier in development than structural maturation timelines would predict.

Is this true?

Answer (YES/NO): NO